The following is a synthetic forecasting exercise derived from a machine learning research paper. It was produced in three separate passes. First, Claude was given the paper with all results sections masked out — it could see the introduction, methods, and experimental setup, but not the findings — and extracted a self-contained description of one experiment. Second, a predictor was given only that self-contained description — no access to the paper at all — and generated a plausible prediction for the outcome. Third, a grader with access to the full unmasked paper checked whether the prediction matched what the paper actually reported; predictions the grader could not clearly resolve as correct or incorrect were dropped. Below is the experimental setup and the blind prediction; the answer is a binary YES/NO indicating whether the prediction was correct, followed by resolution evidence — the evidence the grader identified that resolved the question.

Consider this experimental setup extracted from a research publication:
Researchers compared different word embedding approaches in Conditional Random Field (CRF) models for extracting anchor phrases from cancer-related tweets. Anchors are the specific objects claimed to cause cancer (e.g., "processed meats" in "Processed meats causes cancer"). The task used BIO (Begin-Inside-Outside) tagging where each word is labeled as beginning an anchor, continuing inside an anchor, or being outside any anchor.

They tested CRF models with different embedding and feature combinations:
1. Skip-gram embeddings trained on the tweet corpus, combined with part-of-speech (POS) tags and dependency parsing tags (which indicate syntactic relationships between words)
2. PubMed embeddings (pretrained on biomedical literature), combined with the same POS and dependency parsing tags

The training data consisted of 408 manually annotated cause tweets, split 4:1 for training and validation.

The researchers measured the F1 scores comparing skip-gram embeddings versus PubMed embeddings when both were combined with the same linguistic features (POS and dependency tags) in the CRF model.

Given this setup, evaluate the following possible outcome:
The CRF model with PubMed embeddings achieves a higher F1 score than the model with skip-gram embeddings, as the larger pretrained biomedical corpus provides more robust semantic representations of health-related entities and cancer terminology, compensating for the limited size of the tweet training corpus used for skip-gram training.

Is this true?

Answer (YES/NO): NO